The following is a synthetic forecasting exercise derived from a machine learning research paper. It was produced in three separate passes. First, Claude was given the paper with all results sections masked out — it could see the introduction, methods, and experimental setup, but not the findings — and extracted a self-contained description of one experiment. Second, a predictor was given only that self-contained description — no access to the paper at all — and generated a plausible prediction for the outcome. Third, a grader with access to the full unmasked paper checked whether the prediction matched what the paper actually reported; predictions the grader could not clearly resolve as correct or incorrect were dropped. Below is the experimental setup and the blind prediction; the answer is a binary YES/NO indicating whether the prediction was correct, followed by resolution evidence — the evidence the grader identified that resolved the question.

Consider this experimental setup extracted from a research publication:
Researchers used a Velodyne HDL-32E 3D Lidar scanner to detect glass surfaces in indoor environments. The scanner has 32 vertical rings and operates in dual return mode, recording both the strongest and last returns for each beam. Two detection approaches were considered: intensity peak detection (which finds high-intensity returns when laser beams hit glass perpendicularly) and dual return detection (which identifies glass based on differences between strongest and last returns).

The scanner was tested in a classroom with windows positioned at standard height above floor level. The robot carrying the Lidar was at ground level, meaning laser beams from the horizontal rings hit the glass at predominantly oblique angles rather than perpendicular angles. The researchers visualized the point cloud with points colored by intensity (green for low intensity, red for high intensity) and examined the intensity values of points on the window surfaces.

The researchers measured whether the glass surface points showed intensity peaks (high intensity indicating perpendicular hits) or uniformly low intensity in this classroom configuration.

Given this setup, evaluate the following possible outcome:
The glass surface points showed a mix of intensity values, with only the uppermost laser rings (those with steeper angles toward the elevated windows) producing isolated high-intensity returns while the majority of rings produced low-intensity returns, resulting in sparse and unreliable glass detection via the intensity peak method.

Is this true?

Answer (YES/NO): NO